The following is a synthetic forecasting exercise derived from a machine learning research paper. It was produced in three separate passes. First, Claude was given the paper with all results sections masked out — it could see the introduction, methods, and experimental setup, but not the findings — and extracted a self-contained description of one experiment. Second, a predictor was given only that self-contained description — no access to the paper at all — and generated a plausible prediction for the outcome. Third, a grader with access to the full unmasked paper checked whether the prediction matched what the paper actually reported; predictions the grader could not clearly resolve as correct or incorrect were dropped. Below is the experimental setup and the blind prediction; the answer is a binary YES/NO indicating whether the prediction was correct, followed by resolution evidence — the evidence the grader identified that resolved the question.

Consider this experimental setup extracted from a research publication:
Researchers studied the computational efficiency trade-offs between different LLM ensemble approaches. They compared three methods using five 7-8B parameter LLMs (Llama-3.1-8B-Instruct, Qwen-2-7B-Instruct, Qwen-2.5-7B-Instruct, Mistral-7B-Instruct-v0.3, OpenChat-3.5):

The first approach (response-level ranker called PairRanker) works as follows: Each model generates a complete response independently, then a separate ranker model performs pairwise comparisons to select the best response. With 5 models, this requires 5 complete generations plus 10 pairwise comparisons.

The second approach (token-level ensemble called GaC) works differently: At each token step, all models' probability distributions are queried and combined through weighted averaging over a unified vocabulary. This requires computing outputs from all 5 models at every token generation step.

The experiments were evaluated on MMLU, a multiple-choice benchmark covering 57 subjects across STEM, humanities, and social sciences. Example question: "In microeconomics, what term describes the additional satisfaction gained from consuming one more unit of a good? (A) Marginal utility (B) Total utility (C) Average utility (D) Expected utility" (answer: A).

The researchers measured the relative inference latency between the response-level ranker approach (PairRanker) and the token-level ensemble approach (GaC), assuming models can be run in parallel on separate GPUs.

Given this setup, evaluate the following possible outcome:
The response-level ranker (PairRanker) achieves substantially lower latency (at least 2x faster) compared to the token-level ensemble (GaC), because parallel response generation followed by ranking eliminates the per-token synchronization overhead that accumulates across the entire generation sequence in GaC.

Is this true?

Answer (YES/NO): NO